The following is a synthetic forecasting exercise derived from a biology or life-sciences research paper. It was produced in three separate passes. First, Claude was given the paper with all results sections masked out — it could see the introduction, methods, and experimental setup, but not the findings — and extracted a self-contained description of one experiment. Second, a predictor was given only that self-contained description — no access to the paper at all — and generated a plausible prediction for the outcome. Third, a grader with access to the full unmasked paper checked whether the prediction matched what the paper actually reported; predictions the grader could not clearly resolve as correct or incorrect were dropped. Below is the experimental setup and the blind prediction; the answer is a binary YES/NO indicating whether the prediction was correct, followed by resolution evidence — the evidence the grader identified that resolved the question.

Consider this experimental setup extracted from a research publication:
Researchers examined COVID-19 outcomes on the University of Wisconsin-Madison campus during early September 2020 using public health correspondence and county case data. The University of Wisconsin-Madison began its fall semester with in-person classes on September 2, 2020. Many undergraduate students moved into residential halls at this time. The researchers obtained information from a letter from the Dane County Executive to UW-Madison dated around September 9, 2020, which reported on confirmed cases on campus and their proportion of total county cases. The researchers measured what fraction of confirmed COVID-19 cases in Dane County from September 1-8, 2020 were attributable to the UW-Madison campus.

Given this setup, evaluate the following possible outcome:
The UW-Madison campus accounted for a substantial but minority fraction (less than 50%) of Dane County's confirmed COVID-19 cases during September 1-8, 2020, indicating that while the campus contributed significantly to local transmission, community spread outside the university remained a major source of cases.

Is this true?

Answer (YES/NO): NO